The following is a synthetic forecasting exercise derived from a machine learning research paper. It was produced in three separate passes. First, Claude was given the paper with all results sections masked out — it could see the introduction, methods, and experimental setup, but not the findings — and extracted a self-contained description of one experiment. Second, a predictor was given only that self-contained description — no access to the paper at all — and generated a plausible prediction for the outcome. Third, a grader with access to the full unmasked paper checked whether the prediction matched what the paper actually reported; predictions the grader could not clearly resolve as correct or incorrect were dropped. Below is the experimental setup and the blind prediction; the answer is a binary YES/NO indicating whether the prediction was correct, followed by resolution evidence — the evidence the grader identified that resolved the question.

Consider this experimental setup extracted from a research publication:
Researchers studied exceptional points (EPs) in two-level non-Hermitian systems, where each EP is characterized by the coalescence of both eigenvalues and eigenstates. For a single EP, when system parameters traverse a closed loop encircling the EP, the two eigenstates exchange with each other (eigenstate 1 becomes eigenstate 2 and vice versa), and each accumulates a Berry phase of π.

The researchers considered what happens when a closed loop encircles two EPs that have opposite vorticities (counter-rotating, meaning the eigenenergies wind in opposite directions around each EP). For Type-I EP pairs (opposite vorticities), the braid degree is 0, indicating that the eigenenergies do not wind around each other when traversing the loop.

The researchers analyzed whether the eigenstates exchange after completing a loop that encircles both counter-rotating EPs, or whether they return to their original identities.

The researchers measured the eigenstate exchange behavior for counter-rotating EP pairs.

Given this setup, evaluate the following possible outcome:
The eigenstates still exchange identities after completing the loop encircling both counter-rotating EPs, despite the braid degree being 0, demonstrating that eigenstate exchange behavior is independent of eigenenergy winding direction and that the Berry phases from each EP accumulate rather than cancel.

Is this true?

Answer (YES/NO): NO